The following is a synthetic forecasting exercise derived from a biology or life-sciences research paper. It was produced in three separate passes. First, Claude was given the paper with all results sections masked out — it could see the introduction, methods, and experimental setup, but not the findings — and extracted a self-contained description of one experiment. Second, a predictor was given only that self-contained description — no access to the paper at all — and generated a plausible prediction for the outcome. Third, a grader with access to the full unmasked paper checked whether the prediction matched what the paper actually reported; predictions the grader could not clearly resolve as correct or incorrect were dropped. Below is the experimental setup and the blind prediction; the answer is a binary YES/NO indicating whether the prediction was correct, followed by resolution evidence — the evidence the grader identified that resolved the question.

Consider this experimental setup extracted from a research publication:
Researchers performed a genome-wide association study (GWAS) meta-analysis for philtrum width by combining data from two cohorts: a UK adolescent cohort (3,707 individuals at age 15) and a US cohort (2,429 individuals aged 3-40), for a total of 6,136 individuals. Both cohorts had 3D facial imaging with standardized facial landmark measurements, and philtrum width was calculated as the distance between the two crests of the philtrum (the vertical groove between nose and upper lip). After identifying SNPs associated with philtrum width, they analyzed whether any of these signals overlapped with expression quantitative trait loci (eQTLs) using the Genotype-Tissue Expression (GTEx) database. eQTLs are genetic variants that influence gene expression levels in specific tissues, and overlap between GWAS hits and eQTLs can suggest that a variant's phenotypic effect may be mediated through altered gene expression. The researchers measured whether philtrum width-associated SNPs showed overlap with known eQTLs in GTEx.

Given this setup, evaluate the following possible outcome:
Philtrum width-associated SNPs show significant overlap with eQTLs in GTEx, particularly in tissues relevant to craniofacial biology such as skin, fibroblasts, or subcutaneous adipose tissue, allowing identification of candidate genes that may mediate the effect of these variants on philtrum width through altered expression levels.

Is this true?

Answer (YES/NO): NO